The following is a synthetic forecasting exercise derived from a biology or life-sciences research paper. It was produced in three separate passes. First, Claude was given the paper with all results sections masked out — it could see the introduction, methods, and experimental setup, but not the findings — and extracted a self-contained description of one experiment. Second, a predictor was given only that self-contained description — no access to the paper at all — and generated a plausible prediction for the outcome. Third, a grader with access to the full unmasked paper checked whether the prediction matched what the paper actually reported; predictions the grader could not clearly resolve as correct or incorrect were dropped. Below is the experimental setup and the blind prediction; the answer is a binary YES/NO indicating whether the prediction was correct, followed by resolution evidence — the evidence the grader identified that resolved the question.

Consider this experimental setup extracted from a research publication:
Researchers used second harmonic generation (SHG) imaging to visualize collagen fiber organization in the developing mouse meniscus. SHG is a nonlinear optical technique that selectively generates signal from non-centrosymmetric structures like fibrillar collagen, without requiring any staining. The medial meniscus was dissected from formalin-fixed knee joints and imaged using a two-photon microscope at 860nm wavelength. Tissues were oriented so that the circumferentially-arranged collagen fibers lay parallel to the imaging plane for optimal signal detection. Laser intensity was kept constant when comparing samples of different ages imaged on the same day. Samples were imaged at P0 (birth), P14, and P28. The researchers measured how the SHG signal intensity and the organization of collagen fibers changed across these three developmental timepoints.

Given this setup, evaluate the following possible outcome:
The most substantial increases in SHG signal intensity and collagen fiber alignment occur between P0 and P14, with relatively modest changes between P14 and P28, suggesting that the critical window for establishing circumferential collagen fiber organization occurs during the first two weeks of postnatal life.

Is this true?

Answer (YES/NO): NO